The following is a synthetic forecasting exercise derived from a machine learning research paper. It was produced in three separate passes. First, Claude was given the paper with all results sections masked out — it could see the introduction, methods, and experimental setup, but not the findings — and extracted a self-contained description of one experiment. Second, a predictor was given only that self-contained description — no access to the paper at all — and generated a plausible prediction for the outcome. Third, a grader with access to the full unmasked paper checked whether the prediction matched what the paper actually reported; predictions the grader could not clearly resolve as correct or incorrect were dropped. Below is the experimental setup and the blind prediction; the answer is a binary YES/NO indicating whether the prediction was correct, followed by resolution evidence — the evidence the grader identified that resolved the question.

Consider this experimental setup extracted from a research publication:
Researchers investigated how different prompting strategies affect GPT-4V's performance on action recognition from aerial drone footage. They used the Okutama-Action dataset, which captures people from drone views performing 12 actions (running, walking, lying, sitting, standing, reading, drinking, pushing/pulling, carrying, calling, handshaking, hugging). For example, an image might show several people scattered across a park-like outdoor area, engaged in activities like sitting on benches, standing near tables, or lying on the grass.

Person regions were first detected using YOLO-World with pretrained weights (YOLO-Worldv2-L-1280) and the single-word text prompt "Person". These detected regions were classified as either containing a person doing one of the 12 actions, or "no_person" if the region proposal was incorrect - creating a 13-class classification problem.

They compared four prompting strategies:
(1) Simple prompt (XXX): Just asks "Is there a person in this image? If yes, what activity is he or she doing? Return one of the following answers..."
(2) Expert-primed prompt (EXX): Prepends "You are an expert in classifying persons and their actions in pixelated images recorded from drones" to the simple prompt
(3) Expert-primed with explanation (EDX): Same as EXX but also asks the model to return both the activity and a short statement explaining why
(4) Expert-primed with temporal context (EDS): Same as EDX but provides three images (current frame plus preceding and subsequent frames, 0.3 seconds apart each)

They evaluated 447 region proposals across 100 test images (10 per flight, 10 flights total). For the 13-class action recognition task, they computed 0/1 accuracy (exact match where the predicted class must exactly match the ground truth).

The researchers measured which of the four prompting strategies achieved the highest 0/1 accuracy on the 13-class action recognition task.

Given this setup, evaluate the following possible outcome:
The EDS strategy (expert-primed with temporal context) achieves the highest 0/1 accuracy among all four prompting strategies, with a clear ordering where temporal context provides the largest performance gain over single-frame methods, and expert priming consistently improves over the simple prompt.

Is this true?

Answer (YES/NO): NO